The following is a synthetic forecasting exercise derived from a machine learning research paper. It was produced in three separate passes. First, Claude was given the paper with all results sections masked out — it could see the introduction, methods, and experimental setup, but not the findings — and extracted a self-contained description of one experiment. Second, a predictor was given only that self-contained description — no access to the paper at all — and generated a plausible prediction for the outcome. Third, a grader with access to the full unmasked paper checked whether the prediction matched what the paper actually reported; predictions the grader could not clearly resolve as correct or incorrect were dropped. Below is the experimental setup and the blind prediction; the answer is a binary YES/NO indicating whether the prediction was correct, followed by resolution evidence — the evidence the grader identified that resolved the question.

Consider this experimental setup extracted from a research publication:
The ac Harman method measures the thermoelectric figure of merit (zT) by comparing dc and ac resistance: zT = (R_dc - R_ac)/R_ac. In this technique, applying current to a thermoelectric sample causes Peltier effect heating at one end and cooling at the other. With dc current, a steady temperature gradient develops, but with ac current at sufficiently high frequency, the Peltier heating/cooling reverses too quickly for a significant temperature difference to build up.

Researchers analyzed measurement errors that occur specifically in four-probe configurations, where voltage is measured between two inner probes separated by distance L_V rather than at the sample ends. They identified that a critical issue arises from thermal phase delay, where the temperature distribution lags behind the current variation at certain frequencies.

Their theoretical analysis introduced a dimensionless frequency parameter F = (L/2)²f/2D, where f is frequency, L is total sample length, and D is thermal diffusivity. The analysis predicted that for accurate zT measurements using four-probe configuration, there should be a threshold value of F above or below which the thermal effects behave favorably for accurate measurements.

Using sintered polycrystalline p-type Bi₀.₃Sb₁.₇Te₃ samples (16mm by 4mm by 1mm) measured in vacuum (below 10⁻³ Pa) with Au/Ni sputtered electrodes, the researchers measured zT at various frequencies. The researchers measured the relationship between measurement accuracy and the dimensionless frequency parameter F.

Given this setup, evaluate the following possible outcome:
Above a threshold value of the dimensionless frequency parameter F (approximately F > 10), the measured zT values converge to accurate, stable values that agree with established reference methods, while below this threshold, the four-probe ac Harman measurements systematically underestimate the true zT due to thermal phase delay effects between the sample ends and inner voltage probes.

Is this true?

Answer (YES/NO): NO